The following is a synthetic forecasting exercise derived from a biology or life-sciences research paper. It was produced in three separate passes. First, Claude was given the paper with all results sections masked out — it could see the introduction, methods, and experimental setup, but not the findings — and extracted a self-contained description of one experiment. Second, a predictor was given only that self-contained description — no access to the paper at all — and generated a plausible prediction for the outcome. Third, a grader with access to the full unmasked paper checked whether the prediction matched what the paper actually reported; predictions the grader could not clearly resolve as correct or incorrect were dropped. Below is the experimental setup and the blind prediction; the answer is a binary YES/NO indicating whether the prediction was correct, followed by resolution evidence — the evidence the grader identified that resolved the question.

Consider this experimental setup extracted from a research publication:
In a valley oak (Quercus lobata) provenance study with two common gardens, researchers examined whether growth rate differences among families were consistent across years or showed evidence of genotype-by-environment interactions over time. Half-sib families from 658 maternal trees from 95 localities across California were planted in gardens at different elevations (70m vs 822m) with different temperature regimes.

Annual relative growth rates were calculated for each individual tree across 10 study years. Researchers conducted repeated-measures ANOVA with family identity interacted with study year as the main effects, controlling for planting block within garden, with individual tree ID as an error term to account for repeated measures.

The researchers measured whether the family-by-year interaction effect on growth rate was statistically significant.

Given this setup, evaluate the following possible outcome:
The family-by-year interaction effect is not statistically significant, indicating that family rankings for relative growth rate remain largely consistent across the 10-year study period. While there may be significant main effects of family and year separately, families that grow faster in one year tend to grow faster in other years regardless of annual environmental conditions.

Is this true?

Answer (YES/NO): YES